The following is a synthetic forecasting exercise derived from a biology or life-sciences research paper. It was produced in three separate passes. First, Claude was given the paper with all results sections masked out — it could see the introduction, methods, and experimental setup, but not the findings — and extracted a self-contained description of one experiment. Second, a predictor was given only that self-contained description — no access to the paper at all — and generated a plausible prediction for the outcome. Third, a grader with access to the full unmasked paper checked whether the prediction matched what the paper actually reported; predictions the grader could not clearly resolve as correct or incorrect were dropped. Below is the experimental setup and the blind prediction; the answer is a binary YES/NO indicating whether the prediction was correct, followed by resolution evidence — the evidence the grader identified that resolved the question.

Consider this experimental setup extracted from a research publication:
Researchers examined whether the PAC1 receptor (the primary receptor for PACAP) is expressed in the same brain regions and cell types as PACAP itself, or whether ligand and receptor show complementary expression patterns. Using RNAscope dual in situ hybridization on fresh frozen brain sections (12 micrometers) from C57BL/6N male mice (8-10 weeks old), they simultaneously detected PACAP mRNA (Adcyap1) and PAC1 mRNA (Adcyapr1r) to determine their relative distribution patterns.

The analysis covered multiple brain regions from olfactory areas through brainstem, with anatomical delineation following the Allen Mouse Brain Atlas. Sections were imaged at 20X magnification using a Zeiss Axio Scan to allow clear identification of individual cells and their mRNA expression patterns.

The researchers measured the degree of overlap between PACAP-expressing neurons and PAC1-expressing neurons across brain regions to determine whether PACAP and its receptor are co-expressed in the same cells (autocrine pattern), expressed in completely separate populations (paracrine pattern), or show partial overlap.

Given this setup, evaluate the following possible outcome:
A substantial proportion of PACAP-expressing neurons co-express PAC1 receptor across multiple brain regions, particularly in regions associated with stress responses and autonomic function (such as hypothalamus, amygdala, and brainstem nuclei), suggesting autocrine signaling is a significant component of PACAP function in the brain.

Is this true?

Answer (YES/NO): YES